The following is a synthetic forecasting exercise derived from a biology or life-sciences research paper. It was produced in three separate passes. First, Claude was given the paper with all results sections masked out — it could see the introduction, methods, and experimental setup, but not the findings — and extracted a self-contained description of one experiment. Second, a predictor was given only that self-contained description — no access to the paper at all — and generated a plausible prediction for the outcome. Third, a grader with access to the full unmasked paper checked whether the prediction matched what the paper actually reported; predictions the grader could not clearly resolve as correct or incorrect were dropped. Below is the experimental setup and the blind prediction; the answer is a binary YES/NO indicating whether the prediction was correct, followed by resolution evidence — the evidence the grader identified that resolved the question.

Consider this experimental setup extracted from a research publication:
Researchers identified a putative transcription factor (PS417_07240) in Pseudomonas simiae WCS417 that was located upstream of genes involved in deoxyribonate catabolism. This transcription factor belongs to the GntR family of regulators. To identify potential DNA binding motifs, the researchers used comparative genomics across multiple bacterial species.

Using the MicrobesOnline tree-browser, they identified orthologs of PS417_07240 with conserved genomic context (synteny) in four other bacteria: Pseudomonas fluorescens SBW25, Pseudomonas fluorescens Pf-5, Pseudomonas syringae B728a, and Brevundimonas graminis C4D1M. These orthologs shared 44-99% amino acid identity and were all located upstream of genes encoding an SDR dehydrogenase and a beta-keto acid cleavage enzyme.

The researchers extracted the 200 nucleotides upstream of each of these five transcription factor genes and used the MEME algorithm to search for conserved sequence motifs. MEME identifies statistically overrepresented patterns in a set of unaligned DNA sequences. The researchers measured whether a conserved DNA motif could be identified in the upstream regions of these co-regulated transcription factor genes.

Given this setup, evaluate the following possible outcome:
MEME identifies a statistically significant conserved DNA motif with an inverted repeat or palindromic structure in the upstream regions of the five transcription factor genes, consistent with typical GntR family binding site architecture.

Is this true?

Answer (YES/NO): YES